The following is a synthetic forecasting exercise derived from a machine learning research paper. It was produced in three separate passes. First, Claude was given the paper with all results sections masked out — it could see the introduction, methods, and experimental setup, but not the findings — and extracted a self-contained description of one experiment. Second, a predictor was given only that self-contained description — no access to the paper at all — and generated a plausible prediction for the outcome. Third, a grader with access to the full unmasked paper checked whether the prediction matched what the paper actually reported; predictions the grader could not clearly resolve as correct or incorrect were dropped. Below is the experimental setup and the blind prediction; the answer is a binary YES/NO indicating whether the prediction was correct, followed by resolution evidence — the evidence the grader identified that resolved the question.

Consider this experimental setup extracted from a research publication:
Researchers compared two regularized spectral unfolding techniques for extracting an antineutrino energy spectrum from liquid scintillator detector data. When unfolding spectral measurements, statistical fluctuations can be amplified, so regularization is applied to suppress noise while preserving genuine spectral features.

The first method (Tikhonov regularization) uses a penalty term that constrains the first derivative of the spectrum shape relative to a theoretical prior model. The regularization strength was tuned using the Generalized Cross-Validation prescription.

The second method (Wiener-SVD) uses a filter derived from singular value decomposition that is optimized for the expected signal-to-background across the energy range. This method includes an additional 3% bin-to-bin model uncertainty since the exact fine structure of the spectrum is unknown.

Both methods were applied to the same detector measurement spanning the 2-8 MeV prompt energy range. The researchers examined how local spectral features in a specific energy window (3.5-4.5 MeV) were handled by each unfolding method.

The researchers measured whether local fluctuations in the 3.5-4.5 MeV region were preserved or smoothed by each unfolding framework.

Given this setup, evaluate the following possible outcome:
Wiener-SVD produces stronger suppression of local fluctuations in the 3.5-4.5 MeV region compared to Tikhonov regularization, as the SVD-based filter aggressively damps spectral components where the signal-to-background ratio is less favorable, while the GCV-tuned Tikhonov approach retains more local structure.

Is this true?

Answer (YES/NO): YES